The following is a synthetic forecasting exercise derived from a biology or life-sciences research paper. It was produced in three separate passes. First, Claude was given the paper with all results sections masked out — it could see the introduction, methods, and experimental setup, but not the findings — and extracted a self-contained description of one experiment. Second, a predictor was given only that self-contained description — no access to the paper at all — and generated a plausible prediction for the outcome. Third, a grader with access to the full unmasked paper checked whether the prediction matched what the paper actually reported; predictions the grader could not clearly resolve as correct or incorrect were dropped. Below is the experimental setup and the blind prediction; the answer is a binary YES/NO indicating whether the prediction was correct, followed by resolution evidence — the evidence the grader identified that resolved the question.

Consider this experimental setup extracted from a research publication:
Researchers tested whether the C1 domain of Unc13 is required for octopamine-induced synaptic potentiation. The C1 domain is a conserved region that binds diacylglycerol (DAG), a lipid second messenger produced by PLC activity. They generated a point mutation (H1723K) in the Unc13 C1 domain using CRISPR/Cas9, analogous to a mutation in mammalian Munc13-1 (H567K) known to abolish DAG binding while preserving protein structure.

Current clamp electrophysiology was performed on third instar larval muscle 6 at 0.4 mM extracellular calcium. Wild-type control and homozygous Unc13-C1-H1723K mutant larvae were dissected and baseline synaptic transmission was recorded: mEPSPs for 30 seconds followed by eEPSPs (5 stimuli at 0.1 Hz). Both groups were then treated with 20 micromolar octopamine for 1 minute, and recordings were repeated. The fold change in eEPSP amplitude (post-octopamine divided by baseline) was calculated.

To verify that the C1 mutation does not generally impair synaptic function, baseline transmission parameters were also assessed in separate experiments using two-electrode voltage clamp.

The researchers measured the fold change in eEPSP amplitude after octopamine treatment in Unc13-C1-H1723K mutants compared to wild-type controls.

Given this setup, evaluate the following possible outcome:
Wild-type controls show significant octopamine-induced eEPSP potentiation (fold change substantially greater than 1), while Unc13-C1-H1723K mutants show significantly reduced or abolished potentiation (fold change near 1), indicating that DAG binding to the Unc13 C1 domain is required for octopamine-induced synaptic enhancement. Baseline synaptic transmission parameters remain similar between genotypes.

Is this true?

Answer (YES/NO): NO